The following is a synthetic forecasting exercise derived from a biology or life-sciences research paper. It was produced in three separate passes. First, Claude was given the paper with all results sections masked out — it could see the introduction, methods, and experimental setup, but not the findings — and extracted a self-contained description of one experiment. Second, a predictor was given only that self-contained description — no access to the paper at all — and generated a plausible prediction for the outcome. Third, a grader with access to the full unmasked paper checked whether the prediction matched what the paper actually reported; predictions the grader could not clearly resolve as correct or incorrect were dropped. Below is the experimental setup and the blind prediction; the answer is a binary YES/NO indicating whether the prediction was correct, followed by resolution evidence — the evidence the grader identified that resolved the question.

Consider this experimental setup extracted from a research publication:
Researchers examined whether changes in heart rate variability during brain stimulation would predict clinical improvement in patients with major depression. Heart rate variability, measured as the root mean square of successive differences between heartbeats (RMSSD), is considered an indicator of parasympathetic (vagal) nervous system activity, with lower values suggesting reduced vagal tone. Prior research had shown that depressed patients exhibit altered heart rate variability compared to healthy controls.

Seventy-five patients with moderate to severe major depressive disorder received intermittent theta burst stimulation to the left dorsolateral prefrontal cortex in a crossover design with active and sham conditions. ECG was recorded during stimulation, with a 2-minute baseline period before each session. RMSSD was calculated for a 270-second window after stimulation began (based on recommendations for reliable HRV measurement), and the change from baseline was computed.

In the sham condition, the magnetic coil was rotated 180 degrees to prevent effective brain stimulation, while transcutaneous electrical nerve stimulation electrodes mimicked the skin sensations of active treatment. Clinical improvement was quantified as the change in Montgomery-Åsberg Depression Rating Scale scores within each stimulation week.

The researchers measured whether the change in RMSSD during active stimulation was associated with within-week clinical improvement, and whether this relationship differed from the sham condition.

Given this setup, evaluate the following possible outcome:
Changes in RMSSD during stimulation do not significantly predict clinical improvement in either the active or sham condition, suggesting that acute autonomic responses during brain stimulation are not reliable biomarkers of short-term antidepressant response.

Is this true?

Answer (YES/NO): NO